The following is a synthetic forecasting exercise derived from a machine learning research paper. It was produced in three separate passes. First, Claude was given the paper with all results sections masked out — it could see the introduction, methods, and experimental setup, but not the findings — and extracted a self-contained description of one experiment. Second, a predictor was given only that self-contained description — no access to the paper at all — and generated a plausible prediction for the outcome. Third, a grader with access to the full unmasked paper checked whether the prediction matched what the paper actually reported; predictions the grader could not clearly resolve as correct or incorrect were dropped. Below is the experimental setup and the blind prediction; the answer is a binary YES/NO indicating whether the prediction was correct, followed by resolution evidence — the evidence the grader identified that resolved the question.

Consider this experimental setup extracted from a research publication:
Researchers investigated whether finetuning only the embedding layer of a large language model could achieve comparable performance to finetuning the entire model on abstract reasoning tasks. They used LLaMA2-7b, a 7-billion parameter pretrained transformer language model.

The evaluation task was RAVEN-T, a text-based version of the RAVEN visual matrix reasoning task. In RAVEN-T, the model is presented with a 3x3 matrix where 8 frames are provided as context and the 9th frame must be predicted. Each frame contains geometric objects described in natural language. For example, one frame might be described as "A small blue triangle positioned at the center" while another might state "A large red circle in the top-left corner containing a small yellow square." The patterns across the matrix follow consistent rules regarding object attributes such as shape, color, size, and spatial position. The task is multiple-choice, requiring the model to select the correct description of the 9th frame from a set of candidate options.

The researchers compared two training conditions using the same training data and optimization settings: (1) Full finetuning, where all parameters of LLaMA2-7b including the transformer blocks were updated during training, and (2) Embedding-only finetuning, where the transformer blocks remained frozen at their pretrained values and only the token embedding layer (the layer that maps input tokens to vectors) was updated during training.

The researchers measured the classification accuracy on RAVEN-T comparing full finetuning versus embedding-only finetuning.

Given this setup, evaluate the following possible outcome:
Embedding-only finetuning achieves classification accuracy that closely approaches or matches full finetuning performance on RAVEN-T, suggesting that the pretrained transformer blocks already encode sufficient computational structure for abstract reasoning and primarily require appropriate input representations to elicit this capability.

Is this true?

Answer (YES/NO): YES